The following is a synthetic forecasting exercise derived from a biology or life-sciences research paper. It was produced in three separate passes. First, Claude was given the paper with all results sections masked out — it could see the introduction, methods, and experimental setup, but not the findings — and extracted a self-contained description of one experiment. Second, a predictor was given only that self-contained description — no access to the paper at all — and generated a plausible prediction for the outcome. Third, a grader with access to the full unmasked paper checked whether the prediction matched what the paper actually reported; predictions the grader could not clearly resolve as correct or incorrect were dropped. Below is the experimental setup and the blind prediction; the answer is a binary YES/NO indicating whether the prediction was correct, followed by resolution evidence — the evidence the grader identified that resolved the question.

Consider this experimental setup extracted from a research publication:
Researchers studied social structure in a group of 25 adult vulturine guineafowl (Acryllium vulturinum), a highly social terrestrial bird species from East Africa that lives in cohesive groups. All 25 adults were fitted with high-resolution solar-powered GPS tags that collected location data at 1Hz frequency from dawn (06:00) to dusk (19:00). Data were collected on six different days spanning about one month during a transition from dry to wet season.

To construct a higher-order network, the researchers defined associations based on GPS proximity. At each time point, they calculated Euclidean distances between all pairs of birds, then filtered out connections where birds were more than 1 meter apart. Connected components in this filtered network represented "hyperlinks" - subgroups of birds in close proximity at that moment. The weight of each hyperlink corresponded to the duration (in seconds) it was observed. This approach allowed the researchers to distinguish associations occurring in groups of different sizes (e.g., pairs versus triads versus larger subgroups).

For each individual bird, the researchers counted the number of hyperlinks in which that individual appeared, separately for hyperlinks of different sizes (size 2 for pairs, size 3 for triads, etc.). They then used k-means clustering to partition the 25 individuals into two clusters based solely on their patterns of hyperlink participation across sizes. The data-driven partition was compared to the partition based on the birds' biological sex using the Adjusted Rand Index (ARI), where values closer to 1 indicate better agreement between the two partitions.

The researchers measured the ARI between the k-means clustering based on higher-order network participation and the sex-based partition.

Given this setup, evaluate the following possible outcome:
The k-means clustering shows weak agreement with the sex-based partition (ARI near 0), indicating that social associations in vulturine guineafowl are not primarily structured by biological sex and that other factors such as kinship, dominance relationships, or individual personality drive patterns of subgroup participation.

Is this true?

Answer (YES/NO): NO